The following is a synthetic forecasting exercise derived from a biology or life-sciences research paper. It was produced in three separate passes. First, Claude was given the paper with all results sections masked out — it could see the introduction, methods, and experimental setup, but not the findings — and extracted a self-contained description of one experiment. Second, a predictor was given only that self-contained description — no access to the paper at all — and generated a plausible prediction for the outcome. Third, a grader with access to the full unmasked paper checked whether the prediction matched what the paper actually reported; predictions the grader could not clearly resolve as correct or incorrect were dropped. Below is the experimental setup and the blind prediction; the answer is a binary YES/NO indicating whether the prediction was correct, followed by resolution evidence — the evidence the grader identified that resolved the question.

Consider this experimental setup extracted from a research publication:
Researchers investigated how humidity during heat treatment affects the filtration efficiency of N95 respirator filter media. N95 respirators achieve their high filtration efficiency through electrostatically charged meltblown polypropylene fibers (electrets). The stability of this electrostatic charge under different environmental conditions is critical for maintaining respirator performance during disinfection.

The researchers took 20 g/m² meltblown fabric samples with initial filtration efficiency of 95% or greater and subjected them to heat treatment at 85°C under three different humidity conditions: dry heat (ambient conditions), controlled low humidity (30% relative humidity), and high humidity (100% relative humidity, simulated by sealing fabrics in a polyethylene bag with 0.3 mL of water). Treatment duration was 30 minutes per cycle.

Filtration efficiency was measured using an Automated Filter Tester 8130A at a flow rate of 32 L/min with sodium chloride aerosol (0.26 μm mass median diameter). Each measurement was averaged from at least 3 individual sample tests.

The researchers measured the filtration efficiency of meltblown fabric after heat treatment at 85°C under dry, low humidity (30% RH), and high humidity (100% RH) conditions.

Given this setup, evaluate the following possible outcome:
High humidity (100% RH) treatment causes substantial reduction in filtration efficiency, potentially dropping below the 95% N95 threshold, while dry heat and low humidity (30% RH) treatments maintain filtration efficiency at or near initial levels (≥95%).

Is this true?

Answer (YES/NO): NO